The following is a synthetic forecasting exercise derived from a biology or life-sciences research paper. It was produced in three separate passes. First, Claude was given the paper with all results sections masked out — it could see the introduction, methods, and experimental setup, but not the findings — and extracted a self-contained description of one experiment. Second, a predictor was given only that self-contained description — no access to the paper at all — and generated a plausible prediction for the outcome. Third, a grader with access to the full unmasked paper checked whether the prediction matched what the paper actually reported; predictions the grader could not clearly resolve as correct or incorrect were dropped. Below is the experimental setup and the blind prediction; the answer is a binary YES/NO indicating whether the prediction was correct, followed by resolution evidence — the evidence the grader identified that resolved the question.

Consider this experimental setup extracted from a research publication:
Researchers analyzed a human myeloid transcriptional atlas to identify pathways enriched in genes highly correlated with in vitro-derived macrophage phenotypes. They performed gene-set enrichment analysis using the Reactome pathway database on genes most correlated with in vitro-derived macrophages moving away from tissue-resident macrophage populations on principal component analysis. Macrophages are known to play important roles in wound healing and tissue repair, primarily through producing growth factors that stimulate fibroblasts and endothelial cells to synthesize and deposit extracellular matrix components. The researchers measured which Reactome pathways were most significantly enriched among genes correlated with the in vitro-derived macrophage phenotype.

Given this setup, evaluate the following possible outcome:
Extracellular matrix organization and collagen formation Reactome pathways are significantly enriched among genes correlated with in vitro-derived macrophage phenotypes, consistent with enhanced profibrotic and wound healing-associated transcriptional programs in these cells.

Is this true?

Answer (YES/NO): YES